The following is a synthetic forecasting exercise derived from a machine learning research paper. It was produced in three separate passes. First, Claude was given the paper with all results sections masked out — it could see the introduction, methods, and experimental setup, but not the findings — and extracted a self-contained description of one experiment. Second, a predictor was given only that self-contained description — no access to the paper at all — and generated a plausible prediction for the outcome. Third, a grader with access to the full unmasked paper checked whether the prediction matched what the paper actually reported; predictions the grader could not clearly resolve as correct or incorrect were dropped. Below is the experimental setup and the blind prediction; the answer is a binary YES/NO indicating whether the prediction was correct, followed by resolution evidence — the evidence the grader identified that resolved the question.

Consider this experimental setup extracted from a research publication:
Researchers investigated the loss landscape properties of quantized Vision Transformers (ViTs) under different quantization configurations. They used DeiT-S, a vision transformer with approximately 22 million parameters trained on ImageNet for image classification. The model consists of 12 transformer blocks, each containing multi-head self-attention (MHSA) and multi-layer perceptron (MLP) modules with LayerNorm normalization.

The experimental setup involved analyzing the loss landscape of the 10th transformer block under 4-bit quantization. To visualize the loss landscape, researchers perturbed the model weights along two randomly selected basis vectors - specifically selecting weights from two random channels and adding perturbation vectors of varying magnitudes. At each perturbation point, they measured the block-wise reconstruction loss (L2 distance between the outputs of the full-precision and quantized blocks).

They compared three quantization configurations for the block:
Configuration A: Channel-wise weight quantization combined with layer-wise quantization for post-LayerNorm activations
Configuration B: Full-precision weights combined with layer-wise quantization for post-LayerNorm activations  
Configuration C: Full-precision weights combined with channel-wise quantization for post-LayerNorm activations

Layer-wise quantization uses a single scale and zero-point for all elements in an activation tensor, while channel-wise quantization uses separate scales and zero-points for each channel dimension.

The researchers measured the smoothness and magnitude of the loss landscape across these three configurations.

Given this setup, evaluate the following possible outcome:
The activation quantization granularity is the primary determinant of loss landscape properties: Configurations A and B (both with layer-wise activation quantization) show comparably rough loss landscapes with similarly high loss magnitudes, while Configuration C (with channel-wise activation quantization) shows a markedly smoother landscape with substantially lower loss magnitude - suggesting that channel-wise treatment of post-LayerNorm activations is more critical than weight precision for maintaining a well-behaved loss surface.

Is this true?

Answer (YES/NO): NO